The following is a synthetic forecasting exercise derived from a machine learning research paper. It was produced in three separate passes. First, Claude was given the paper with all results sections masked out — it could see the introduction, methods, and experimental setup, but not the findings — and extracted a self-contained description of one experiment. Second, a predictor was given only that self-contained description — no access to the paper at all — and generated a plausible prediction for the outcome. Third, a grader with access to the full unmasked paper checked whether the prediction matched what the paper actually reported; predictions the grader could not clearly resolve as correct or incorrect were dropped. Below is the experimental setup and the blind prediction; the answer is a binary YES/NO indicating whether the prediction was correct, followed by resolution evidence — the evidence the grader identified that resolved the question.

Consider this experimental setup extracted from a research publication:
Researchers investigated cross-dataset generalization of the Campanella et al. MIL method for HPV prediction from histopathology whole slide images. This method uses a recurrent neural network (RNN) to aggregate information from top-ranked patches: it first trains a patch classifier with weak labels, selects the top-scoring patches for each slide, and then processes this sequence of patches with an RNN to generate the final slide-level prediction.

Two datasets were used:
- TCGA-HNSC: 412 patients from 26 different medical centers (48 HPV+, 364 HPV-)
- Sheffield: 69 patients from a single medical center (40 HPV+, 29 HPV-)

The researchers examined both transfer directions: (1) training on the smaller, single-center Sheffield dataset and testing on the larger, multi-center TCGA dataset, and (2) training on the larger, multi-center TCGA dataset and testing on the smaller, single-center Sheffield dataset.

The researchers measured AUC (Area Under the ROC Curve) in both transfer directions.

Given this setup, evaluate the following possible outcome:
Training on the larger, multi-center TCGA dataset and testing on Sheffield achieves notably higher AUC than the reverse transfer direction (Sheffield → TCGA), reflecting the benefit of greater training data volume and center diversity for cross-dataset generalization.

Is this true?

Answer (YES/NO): NO